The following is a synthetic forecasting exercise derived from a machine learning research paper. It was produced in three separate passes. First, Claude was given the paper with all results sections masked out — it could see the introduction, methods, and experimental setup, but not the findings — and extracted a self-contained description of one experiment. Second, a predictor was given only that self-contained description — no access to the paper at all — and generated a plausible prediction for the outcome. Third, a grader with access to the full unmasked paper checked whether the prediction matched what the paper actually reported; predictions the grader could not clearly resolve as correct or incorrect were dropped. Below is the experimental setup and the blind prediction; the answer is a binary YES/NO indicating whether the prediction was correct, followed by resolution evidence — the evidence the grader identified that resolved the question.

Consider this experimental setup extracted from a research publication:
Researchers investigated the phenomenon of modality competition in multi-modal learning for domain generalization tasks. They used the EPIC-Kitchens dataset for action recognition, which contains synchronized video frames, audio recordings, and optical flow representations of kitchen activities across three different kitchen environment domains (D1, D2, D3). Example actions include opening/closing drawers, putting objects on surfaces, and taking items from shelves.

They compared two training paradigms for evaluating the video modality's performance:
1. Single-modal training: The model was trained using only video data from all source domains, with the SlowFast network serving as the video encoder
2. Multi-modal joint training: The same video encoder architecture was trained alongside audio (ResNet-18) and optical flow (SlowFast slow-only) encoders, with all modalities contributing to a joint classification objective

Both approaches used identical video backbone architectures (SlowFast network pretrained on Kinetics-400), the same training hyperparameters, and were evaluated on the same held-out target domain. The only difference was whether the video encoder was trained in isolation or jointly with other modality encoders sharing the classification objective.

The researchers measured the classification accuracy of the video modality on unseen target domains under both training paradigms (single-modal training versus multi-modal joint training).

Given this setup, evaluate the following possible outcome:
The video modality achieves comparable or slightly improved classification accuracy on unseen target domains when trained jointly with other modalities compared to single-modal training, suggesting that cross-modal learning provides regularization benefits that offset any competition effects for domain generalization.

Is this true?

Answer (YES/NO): NO